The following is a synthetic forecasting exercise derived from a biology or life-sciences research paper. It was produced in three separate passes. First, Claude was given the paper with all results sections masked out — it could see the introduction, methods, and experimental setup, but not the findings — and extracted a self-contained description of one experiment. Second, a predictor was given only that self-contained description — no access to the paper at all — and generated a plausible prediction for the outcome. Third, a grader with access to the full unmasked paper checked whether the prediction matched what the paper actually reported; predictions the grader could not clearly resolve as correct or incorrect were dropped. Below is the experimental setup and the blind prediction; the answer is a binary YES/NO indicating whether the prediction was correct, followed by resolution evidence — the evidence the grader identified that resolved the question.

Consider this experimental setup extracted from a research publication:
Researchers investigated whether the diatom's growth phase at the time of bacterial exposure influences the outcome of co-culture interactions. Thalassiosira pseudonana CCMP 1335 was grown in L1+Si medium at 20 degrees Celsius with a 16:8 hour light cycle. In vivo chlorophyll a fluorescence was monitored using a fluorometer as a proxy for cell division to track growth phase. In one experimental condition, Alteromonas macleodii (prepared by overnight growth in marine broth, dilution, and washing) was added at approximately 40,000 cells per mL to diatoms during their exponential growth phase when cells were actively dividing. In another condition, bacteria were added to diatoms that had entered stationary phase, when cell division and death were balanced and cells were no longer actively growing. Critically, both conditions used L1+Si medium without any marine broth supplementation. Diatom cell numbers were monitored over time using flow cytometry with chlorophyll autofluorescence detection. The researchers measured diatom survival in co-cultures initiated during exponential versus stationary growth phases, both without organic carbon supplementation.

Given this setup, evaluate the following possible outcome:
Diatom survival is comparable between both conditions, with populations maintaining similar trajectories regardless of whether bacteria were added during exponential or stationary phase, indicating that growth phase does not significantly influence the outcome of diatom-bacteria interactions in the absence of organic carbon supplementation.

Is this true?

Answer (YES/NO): NO